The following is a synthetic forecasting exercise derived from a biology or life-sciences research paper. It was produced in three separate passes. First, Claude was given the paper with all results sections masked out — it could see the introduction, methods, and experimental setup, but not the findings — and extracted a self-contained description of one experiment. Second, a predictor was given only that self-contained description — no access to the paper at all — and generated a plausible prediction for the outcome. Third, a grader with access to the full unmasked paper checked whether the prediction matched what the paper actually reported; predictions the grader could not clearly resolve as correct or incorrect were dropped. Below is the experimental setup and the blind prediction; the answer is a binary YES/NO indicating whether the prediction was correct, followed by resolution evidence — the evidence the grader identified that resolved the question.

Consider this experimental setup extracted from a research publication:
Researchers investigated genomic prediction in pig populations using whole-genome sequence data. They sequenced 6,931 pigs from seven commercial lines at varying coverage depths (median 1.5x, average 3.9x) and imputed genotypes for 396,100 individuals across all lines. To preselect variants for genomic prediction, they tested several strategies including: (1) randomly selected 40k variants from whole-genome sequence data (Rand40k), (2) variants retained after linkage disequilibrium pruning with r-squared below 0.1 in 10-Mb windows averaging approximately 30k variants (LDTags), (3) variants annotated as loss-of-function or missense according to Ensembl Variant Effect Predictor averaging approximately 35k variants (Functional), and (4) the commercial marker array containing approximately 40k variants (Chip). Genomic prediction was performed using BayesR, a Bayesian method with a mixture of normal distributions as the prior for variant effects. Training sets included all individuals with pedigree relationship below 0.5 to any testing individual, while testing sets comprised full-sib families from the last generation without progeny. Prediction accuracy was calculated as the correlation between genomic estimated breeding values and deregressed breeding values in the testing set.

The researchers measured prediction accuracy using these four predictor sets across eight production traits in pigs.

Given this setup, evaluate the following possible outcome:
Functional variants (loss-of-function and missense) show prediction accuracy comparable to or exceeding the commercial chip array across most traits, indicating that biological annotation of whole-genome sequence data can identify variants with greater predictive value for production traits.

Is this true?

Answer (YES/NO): NO